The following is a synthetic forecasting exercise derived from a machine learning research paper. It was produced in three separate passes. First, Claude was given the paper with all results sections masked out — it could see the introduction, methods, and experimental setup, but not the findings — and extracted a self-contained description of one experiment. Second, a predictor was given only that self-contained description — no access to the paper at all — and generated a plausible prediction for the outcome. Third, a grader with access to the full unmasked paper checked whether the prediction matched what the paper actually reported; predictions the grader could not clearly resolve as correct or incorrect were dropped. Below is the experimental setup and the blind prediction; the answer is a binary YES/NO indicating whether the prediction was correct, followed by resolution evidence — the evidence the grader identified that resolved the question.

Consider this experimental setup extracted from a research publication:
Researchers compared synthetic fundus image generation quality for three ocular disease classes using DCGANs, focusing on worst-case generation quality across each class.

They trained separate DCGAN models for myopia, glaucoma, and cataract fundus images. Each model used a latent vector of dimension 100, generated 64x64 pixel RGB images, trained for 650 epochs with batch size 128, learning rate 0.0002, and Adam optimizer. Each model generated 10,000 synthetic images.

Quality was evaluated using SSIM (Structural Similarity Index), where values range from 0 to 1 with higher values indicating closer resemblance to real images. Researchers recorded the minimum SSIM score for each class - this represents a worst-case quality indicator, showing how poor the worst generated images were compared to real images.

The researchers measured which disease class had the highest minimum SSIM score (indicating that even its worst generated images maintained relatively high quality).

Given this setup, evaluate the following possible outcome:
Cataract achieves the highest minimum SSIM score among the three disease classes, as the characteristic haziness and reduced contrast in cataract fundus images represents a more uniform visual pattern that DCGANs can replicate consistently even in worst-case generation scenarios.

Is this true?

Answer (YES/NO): NO